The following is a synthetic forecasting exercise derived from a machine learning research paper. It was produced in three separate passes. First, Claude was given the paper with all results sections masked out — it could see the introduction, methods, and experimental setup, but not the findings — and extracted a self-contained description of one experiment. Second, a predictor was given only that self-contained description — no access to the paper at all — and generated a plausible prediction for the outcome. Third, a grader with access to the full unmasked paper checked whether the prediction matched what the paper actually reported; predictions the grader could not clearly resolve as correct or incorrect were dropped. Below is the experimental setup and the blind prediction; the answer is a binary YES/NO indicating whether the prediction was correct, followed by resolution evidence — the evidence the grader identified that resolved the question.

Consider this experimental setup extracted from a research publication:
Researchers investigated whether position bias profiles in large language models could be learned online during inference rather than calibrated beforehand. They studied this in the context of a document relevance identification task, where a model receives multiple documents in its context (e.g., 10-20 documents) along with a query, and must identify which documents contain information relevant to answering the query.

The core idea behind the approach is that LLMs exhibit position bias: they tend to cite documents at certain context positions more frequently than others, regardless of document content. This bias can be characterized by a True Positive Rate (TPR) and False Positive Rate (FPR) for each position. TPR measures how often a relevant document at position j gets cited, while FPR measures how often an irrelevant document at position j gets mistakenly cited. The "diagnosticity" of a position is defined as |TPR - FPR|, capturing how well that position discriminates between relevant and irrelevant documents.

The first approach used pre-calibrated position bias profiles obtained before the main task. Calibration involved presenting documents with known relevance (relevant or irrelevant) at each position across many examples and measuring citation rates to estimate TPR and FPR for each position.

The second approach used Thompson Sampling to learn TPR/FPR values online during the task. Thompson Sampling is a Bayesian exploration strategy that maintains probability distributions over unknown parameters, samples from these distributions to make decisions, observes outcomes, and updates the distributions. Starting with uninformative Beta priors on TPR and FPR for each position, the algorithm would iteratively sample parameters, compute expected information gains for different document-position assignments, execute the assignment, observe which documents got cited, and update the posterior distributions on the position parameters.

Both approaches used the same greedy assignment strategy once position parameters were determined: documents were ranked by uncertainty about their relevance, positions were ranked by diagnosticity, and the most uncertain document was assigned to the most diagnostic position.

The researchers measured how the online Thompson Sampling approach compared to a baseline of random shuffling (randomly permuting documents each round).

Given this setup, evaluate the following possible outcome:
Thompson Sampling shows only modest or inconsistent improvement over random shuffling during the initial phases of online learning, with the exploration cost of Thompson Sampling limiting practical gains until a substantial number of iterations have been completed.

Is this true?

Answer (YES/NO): NO